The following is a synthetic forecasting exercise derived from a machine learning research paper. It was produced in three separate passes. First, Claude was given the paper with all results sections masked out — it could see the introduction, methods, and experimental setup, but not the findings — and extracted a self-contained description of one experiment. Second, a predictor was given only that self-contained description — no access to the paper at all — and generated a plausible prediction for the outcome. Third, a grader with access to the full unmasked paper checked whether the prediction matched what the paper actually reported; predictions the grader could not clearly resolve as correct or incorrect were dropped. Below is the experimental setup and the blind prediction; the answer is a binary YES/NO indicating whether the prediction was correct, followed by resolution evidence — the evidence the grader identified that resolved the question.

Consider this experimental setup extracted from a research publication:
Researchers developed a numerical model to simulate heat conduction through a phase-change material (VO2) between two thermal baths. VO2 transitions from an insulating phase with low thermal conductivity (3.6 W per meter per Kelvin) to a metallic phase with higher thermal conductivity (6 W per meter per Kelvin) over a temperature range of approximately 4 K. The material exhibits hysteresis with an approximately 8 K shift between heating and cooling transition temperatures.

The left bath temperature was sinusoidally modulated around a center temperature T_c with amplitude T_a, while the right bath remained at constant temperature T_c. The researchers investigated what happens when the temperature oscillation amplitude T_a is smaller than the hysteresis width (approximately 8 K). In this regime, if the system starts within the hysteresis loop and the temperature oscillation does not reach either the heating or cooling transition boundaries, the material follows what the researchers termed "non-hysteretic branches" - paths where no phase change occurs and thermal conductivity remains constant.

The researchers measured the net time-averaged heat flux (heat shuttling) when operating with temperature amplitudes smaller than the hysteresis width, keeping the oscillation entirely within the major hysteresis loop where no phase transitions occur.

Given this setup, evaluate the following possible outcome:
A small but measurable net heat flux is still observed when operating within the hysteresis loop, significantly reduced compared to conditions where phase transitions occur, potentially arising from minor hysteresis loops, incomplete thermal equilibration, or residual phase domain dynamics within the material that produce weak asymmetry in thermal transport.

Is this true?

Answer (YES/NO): NO